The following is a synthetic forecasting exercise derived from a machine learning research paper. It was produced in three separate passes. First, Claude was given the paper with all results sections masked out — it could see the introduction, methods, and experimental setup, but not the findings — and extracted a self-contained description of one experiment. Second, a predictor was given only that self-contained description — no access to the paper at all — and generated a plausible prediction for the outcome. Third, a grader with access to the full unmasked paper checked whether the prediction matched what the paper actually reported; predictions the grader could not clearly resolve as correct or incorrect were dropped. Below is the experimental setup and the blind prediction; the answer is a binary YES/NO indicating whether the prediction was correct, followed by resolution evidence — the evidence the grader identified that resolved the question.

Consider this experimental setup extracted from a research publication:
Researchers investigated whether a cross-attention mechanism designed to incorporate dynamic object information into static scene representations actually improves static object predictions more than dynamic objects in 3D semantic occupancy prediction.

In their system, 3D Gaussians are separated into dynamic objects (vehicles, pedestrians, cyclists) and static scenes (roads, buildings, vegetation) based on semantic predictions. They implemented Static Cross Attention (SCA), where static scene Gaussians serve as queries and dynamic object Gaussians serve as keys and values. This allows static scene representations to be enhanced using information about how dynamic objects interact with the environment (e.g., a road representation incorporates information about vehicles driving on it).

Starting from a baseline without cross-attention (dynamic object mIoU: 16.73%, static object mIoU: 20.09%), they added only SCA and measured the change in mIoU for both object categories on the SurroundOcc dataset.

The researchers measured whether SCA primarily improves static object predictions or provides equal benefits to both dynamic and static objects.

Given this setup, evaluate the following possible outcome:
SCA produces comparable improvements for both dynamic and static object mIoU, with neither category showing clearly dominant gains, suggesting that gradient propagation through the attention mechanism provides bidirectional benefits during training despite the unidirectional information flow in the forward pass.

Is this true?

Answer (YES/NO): NO